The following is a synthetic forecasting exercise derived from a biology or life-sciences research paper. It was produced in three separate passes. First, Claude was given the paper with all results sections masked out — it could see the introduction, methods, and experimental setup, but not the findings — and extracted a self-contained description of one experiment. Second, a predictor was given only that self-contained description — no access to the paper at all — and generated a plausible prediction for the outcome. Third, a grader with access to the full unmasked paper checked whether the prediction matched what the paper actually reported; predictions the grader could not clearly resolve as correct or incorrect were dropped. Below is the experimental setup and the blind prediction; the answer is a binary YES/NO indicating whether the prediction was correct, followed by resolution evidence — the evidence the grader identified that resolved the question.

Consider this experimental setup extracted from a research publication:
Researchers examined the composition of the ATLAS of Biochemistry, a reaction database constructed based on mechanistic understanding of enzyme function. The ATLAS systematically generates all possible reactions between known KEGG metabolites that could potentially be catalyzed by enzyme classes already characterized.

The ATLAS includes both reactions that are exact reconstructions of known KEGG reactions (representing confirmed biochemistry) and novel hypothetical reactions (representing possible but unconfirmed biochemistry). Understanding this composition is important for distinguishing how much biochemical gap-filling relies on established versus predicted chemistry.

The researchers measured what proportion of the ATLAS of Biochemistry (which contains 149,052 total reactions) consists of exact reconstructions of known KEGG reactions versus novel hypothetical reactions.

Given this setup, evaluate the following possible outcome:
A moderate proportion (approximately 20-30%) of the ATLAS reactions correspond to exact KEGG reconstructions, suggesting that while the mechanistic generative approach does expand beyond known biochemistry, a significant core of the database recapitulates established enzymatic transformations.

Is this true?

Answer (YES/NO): NO